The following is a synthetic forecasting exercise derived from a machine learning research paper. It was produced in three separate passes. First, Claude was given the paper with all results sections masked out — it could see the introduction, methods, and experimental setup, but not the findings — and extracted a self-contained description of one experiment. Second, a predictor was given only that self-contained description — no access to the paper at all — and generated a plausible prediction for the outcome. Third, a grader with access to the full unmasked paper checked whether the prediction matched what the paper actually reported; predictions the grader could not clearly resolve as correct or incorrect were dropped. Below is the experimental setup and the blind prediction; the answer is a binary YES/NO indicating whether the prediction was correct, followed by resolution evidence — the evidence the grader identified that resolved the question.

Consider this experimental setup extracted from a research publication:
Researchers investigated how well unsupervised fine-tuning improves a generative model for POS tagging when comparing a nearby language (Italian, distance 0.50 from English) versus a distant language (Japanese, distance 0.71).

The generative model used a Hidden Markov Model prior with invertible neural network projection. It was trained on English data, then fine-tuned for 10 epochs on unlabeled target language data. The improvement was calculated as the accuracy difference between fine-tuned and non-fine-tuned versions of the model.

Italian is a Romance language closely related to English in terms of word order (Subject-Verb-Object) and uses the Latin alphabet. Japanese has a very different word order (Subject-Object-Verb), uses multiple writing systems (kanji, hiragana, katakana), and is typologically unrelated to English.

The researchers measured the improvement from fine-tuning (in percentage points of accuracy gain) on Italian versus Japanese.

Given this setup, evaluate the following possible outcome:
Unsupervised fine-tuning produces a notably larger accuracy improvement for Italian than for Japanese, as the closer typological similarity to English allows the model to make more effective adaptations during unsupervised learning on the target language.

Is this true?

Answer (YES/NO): NO